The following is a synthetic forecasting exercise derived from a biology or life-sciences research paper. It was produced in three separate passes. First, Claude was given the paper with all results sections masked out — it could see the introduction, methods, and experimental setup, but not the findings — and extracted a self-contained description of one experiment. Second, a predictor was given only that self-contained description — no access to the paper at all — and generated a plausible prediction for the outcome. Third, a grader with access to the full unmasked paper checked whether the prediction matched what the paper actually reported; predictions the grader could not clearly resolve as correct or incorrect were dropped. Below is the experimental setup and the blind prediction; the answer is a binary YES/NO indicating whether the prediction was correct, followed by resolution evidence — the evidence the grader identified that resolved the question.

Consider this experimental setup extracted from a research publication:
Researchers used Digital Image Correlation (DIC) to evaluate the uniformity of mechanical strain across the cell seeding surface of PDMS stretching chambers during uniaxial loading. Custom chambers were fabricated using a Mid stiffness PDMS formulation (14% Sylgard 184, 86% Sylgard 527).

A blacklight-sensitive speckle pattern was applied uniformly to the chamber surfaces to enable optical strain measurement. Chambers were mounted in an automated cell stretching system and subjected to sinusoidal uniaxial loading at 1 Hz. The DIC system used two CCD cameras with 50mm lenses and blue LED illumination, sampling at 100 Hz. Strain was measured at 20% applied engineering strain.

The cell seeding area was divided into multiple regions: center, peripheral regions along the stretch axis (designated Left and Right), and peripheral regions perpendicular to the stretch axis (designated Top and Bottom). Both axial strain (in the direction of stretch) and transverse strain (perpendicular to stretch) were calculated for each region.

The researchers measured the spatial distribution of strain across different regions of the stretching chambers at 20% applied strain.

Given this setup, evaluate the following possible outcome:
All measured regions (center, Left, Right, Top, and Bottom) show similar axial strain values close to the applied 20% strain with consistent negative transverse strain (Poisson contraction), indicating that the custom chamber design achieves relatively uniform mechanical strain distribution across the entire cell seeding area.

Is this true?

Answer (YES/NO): NO